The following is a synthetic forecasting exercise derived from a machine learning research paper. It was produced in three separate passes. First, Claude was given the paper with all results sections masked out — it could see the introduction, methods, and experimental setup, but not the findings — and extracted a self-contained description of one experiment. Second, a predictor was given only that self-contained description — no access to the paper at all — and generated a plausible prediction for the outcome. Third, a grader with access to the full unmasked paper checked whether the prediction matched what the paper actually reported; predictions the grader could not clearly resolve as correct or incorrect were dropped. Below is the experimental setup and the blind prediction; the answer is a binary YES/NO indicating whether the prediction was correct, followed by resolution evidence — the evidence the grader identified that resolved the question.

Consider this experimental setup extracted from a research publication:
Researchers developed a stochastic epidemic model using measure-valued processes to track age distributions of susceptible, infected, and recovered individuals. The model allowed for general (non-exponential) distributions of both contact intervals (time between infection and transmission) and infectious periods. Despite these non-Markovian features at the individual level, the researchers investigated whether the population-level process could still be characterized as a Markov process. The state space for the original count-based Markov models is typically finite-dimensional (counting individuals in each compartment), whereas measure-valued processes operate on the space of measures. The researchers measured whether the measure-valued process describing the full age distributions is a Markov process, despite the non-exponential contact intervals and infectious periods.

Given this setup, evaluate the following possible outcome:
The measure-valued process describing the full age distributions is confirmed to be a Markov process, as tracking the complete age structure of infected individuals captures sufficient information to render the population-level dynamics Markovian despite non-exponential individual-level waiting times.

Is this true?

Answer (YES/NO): YES